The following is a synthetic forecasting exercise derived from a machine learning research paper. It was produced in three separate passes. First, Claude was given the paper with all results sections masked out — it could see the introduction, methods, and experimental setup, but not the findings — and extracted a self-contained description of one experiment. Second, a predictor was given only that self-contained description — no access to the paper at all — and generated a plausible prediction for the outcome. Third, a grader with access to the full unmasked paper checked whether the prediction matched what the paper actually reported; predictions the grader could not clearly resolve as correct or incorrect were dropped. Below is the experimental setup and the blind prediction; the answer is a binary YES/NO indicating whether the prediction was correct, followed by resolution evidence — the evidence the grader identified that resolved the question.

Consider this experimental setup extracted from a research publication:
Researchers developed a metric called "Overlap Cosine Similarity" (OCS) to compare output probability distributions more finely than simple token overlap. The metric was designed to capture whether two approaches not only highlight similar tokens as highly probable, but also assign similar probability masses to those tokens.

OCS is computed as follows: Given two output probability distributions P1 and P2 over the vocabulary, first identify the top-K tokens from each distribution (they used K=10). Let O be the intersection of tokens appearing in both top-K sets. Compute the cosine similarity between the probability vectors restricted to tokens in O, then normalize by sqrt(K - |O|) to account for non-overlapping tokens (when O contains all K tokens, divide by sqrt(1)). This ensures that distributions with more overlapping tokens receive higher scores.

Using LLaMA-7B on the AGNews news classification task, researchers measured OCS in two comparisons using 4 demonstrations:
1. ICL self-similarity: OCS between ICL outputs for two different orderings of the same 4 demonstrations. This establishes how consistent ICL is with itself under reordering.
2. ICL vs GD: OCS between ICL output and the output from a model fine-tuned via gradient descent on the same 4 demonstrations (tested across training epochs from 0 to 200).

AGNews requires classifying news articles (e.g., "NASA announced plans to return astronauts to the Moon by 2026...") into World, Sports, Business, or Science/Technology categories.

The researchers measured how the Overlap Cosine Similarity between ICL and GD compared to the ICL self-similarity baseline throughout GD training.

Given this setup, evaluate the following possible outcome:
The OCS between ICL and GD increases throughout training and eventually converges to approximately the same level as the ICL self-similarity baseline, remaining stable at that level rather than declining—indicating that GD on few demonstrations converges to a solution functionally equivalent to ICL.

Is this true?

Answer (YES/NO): NO